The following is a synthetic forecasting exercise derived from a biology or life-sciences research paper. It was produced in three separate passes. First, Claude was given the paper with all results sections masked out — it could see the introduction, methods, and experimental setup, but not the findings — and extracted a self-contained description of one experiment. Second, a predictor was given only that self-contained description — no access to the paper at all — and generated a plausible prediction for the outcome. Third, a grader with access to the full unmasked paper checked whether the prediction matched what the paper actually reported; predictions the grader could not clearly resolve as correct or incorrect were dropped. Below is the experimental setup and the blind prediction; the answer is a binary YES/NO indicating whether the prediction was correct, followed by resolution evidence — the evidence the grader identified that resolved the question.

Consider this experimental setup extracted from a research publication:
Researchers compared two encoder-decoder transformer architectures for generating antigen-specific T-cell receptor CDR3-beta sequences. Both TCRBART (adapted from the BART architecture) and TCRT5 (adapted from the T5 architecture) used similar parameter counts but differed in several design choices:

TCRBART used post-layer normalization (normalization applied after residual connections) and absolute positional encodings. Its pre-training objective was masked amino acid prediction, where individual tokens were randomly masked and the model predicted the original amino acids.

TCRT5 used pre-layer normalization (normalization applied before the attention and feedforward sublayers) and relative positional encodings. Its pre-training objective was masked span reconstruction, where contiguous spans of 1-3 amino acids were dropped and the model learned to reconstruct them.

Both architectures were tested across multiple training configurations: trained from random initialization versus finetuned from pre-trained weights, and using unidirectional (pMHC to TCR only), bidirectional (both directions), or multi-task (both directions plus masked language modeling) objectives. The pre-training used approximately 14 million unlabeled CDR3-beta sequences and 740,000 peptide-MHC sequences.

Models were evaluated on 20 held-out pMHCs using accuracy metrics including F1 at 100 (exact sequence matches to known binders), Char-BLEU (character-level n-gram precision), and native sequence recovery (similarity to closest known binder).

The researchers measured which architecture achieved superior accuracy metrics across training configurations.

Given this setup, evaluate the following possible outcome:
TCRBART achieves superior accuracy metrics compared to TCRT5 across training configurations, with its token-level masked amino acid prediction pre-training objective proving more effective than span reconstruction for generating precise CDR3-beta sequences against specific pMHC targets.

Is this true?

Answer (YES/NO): NO